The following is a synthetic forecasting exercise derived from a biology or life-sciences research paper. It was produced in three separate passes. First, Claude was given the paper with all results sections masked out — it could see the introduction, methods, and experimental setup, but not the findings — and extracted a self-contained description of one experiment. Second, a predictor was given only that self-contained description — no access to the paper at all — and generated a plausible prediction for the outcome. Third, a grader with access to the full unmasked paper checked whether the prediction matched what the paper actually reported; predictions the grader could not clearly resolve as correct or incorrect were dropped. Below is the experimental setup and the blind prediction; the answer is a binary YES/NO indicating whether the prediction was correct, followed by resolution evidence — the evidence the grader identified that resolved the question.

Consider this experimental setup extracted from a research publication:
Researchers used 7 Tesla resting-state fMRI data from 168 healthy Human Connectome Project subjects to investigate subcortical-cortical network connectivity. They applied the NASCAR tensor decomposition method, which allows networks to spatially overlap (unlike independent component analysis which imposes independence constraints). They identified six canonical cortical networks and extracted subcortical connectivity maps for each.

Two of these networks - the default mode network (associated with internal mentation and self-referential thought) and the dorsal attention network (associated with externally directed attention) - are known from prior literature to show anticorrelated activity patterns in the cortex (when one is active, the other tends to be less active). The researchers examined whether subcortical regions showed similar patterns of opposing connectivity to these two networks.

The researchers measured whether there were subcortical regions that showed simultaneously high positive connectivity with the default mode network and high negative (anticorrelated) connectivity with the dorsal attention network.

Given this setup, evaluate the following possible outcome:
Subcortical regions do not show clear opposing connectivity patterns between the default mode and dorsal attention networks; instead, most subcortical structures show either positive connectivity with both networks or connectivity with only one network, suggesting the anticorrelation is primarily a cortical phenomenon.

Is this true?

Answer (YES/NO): NO